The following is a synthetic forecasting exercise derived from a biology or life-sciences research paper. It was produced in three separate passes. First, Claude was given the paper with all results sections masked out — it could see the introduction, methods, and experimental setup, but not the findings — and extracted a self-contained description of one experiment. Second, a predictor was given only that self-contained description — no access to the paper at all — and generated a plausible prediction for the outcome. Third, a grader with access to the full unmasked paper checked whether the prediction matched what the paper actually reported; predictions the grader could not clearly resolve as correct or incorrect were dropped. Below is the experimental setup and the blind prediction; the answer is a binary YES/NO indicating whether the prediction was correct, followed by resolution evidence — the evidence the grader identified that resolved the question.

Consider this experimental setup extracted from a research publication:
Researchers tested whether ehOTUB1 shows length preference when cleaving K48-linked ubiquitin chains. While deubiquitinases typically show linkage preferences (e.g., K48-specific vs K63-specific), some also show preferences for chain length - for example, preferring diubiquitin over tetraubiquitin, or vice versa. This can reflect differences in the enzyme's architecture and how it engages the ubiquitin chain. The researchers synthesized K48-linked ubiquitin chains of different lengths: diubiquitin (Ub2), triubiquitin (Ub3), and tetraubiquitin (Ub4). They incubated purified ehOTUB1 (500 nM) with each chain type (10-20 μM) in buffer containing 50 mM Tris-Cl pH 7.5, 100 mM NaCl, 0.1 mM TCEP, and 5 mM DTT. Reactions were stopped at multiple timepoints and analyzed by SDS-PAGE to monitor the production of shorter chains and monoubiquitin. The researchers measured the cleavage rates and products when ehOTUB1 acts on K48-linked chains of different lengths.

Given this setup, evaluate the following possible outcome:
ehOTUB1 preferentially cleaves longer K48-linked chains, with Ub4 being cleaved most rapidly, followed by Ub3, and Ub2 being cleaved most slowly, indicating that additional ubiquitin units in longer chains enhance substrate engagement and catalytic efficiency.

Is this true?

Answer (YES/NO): NO